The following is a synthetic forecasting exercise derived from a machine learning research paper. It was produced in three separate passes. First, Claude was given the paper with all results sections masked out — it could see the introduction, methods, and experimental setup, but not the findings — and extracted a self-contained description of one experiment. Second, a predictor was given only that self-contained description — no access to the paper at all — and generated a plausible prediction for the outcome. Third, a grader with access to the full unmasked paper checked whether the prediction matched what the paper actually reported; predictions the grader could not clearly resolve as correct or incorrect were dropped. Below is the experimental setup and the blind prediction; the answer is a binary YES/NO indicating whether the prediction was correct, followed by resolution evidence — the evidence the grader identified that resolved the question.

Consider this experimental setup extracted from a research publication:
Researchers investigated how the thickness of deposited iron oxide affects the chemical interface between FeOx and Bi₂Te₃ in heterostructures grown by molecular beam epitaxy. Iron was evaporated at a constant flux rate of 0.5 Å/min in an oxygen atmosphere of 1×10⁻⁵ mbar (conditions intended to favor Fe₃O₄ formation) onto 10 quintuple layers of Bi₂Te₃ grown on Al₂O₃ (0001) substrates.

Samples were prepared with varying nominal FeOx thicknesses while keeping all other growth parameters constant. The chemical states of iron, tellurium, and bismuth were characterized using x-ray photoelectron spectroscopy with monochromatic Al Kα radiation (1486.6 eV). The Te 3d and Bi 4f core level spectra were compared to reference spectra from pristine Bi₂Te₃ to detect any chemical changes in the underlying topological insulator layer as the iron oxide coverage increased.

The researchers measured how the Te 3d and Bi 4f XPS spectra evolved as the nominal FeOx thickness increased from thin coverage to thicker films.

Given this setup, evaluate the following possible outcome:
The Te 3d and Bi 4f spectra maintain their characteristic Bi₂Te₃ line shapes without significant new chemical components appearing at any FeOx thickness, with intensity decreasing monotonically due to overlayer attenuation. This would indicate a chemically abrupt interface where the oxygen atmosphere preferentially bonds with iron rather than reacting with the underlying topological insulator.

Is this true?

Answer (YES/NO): NO